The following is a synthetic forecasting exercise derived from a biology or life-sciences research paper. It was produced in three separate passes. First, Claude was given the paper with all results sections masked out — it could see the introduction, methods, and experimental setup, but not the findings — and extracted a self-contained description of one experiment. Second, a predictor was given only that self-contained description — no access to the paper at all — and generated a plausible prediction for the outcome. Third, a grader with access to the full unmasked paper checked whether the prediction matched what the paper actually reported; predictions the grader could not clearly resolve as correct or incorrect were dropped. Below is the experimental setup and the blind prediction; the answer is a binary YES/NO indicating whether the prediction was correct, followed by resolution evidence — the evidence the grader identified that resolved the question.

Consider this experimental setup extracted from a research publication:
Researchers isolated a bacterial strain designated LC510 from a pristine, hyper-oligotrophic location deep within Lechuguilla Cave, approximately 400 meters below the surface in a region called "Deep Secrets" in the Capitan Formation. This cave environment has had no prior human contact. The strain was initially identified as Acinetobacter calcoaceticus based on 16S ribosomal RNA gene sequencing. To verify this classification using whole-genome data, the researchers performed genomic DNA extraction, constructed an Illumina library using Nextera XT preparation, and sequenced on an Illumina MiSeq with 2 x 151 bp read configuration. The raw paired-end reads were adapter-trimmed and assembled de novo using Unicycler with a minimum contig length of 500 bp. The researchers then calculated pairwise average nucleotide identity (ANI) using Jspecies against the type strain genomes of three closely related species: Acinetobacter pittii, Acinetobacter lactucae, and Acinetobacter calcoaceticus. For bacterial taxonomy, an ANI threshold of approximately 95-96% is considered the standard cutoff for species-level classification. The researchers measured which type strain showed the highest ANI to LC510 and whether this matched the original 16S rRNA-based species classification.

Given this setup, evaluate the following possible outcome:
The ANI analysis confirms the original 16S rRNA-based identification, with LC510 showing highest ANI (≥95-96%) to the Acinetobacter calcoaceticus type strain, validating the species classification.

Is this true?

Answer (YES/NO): NO